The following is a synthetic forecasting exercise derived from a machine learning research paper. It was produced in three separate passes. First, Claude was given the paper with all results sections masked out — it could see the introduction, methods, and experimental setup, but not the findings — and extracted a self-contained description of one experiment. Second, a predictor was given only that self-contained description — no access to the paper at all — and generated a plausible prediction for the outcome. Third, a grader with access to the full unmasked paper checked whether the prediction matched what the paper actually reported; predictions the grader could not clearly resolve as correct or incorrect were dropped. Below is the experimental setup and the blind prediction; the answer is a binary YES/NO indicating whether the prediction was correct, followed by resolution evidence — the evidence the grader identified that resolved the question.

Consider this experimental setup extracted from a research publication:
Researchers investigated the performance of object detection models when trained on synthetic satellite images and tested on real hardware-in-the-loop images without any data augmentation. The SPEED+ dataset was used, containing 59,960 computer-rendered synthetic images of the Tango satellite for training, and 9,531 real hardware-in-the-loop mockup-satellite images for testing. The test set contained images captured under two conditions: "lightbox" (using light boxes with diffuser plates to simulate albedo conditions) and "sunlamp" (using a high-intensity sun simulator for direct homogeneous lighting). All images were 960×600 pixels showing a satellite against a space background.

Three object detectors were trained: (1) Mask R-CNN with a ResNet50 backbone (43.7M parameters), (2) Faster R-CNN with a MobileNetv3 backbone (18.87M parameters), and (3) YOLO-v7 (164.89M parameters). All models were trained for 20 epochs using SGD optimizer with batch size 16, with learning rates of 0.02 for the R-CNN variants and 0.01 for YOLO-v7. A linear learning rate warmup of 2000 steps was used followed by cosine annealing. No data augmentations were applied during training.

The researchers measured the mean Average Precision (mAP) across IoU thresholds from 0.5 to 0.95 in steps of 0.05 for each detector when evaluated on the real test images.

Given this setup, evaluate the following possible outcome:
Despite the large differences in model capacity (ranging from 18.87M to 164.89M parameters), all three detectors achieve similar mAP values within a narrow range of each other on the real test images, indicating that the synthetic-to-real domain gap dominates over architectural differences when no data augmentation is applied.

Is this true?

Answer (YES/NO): NO